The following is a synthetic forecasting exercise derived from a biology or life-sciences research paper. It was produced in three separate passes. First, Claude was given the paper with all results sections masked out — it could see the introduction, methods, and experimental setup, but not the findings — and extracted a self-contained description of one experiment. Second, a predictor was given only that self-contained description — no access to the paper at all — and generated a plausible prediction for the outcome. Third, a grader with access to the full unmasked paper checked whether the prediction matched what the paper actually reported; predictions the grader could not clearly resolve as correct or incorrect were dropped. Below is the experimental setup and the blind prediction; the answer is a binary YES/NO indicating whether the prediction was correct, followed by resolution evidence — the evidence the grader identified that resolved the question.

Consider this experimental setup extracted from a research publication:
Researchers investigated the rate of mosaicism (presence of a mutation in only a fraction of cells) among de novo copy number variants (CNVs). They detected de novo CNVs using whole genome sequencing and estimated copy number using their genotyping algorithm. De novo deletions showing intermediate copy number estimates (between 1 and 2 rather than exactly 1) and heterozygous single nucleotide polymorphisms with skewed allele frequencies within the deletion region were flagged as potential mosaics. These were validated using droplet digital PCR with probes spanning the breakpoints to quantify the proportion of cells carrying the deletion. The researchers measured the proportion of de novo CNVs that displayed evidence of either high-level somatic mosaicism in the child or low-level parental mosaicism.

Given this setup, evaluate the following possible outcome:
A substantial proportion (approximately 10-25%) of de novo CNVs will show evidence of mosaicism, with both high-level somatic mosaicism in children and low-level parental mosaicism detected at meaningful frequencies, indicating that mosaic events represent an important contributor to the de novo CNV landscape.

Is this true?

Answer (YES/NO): NO